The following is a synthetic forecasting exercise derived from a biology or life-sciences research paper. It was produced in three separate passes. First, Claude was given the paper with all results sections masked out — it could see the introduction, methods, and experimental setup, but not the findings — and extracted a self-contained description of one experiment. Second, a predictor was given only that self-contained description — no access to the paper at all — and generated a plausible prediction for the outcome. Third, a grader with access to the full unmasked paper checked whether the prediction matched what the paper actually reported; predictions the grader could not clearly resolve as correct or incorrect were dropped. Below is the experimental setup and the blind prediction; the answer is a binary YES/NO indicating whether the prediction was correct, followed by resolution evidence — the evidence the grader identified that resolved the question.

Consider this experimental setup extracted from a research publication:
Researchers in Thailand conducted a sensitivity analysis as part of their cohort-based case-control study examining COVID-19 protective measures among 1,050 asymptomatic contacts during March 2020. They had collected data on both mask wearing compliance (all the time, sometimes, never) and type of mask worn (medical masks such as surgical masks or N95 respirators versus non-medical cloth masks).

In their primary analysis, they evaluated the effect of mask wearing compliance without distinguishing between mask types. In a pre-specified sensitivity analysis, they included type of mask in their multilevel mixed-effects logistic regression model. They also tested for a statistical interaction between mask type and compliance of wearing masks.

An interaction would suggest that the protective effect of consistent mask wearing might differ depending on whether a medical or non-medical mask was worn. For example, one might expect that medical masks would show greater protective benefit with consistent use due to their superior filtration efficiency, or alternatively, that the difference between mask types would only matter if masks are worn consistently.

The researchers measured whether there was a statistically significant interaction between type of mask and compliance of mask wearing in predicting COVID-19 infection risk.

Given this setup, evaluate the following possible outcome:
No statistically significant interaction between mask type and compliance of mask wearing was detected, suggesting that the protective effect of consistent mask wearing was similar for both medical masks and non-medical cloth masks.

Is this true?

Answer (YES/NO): YES